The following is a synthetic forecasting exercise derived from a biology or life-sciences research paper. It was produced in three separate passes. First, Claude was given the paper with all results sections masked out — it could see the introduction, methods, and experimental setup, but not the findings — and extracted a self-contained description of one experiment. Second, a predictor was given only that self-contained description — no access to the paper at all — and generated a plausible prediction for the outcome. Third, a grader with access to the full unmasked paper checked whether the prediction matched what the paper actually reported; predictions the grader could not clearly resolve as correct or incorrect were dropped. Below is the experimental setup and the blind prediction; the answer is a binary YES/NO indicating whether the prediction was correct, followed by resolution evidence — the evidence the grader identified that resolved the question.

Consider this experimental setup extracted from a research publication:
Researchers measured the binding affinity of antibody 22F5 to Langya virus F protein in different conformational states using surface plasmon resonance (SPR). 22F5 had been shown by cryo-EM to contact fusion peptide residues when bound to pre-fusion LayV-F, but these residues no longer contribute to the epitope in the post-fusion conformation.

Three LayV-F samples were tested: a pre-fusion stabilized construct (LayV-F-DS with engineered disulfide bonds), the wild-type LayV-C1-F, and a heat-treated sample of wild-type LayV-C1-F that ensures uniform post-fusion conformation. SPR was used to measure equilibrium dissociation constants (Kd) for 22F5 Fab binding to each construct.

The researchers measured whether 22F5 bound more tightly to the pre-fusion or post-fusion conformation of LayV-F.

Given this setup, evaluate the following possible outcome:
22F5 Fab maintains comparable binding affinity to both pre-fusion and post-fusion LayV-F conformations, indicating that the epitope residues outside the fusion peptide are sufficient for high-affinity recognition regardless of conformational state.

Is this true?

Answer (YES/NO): NO